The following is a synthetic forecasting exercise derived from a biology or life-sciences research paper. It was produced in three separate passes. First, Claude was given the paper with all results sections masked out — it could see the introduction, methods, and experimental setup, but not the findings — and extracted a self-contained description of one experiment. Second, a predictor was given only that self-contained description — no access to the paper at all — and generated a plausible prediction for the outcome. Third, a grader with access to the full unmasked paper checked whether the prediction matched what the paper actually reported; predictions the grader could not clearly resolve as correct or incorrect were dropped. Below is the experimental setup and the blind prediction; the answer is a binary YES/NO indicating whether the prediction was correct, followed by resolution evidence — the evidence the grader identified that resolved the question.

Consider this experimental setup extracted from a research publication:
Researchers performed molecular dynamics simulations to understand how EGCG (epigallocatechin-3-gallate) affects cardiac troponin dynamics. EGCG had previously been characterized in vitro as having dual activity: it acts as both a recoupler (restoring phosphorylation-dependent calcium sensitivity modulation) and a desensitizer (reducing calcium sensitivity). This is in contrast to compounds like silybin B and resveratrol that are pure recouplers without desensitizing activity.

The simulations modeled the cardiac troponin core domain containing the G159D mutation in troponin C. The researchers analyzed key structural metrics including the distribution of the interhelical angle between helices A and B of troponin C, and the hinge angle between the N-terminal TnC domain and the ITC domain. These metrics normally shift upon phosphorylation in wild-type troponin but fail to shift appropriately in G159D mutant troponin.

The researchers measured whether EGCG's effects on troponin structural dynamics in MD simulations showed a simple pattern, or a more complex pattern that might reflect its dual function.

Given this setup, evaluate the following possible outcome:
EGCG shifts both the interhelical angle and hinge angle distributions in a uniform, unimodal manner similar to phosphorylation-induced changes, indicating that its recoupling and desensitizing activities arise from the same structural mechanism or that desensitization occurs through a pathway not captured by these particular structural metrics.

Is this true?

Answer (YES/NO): NO